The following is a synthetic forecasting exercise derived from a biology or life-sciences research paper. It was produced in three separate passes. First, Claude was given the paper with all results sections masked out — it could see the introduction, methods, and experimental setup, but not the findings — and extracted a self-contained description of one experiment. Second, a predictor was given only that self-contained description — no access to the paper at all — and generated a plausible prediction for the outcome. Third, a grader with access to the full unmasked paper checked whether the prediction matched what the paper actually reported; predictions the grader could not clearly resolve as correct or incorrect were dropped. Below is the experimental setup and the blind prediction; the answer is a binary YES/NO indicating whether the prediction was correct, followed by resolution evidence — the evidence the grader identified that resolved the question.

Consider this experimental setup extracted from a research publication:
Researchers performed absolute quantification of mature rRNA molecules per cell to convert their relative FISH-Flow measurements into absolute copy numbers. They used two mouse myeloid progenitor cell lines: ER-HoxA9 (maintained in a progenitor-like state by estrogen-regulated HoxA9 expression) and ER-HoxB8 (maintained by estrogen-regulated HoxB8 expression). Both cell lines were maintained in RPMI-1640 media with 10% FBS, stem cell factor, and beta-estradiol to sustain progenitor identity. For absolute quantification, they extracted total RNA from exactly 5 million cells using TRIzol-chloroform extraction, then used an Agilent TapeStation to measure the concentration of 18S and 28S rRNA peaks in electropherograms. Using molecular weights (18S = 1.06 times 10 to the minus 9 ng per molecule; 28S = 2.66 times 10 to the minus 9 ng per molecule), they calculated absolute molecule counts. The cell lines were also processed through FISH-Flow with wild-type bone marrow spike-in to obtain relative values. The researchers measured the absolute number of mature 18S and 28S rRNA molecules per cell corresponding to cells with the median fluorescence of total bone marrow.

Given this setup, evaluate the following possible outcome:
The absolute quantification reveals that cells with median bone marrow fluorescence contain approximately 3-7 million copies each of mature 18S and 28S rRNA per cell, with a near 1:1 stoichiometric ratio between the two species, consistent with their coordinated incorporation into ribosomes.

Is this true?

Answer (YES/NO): NO